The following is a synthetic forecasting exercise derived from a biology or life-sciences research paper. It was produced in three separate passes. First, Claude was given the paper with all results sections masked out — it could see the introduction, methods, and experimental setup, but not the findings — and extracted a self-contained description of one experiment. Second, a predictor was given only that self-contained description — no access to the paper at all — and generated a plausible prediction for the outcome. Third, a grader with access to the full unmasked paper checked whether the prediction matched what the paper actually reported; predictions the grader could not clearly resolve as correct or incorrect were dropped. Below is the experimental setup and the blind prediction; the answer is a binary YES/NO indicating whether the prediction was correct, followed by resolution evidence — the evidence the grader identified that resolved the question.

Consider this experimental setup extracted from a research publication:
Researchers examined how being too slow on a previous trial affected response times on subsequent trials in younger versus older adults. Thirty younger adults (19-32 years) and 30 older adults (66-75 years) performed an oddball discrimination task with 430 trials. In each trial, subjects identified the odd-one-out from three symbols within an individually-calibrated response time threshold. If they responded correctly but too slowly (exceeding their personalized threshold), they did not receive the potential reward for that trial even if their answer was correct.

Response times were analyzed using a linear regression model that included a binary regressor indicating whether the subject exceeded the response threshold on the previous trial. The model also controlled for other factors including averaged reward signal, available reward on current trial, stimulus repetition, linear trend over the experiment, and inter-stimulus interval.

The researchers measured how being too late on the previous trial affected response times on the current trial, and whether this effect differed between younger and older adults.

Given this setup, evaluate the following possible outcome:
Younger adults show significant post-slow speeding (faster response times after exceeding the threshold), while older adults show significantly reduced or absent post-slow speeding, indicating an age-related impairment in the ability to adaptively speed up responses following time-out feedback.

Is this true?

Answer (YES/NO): YES